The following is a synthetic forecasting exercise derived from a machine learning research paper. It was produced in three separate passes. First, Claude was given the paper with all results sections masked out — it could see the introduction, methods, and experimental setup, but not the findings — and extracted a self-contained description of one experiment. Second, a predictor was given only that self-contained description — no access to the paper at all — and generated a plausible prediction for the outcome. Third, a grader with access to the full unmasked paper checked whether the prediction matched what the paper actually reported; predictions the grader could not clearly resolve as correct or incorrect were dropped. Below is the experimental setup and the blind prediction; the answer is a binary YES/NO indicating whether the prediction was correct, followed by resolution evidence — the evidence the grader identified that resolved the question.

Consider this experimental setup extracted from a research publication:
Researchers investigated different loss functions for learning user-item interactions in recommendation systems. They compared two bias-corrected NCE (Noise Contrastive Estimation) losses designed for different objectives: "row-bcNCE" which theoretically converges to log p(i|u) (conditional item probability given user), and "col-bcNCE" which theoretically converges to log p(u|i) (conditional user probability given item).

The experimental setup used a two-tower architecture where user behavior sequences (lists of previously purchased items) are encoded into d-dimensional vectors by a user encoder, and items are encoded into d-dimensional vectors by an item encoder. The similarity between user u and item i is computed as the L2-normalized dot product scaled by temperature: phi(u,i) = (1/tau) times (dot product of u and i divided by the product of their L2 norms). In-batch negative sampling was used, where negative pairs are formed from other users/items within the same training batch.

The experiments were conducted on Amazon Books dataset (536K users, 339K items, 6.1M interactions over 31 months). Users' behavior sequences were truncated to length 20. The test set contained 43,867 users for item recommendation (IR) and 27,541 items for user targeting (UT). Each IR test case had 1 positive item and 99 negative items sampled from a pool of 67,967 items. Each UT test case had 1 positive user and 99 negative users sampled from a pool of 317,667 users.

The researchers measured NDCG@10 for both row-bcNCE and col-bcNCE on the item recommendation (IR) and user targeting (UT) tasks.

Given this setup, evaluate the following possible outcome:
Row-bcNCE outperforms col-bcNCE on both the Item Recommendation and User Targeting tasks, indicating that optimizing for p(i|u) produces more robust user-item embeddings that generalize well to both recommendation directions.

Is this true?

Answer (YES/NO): NO